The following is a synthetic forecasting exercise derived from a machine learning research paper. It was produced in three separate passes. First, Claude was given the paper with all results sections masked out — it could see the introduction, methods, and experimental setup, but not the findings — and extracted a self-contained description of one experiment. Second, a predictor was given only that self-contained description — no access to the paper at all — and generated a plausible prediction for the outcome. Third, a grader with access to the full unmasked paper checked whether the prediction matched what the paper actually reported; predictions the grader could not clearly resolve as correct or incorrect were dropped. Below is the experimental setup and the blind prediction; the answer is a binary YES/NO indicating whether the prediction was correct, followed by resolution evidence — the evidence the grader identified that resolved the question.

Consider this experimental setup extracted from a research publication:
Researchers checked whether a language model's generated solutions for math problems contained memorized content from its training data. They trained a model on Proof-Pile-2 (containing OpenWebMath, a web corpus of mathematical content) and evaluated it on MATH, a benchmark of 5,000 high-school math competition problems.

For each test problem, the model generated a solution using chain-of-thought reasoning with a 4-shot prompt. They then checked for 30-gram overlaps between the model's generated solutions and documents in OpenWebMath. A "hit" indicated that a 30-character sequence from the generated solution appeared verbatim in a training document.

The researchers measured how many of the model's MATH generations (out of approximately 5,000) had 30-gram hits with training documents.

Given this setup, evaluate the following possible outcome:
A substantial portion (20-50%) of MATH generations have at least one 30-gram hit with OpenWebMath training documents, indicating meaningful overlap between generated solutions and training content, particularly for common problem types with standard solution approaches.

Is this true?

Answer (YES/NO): NO